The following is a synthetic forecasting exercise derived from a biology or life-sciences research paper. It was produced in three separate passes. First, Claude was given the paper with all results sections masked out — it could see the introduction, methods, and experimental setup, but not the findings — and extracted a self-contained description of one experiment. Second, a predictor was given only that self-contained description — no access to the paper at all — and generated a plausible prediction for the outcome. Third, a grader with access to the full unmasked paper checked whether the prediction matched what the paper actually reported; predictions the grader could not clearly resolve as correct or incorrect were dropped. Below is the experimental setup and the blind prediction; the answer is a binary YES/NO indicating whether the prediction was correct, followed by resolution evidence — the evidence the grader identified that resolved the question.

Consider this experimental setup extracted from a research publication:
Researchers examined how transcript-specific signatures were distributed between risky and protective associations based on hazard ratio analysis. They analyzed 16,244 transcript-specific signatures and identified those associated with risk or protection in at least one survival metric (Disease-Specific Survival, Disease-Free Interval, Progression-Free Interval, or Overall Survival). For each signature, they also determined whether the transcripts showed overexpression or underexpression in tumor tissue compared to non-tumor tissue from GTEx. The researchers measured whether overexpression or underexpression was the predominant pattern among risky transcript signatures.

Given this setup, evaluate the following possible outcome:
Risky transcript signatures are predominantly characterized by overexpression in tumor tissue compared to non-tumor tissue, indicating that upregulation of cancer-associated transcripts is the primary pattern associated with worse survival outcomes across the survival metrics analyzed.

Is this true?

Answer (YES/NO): YES